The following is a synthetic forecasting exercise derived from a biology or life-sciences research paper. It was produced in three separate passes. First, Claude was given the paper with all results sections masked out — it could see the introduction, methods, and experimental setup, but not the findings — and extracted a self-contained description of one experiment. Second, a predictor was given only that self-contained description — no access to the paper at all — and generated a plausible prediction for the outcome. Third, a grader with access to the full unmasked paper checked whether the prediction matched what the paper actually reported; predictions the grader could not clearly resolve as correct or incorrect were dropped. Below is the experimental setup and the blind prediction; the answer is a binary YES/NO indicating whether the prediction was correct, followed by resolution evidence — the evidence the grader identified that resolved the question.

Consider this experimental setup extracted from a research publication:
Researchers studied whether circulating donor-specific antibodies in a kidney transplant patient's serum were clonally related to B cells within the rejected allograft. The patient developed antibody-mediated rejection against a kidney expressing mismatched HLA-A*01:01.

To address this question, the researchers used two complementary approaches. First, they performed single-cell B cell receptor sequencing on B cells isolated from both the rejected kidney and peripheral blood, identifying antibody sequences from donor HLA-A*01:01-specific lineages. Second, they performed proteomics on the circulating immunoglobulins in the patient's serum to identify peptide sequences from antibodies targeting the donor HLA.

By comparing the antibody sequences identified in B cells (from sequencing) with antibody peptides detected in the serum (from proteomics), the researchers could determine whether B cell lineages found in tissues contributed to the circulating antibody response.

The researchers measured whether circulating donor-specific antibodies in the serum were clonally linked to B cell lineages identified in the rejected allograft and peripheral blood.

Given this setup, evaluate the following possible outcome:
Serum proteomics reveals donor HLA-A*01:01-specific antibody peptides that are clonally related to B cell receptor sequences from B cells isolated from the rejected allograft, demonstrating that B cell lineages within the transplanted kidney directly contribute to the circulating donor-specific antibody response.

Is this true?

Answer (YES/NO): YES